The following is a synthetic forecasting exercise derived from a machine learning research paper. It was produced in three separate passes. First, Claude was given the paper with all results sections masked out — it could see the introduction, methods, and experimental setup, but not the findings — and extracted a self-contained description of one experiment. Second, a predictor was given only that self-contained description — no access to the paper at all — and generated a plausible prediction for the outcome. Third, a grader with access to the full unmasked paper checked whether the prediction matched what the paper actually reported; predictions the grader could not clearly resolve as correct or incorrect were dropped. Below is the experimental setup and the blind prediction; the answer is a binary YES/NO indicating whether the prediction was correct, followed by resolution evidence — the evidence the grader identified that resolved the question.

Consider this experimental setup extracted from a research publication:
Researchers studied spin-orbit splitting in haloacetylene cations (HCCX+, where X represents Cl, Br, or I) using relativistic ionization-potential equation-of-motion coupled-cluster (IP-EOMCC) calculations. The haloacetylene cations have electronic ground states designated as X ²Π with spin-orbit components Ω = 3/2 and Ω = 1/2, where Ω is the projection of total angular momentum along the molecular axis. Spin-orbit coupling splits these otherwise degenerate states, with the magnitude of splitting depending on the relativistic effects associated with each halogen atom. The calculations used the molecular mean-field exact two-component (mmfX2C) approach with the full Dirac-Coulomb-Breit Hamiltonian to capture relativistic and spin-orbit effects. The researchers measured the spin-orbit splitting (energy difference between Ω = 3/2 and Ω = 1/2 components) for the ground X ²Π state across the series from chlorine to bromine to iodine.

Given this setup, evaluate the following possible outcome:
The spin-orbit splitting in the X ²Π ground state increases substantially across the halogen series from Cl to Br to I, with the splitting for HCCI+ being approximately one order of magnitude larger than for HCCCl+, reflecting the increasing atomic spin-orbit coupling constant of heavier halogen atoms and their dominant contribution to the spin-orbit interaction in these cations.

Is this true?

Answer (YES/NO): YES